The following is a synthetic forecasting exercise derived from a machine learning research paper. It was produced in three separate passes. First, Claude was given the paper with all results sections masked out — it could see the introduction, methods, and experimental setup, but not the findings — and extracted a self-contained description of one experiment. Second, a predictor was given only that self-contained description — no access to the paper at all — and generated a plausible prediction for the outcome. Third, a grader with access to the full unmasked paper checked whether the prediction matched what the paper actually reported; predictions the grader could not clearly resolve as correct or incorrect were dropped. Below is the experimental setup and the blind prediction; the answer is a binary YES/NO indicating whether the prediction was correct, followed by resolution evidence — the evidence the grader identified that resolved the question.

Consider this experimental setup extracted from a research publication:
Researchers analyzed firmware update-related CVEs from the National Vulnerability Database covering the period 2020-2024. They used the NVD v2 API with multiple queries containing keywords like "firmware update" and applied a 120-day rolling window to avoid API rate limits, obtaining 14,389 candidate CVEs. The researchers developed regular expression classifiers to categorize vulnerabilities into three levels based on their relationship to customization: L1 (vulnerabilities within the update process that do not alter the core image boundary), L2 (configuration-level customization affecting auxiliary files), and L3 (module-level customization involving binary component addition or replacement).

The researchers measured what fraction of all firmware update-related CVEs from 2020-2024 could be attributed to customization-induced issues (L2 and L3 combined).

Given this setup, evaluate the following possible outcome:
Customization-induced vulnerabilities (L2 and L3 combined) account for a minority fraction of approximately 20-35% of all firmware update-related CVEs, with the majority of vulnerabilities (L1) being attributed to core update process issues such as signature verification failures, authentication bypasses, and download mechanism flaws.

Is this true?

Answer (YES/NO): NO